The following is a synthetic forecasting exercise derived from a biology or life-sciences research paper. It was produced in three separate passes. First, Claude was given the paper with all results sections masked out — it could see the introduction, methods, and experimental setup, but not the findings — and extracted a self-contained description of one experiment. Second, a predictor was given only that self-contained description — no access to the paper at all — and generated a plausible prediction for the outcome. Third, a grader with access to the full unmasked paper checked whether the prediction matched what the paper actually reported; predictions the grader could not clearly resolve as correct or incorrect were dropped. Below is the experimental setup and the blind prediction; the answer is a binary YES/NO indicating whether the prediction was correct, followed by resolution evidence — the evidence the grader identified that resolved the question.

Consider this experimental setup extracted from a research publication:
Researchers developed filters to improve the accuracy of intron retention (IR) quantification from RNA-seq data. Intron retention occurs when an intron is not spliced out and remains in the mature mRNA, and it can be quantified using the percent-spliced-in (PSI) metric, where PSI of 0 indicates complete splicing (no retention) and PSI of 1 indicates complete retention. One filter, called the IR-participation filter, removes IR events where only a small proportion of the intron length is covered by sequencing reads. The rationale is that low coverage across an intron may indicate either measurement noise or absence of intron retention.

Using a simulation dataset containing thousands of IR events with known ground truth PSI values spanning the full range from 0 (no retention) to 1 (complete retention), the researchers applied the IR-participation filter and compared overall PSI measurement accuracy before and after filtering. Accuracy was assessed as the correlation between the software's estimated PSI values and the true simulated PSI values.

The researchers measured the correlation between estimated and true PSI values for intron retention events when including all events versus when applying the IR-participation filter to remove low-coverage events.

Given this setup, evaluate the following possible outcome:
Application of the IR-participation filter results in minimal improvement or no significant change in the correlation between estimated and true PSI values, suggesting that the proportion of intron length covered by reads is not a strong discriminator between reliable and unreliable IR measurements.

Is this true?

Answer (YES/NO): NO